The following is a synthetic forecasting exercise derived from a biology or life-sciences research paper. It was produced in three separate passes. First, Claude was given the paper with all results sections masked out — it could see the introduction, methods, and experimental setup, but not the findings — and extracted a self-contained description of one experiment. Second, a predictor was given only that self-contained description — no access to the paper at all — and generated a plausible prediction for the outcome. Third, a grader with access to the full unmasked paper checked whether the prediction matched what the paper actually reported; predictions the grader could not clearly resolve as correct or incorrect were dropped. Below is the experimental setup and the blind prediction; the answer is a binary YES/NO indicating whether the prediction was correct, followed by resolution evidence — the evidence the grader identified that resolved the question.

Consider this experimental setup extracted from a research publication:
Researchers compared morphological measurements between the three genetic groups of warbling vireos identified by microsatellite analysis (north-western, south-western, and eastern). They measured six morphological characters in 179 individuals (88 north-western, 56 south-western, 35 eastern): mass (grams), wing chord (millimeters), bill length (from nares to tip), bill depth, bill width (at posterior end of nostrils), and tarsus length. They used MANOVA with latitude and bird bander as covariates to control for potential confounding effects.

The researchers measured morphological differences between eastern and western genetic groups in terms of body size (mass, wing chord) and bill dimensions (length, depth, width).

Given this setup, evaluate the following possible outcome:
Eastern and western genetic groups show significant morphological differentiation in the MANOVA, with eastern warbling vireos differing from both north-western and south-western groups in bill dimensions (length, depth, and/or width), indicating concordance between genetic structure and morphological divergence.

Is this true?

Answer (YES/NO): YES